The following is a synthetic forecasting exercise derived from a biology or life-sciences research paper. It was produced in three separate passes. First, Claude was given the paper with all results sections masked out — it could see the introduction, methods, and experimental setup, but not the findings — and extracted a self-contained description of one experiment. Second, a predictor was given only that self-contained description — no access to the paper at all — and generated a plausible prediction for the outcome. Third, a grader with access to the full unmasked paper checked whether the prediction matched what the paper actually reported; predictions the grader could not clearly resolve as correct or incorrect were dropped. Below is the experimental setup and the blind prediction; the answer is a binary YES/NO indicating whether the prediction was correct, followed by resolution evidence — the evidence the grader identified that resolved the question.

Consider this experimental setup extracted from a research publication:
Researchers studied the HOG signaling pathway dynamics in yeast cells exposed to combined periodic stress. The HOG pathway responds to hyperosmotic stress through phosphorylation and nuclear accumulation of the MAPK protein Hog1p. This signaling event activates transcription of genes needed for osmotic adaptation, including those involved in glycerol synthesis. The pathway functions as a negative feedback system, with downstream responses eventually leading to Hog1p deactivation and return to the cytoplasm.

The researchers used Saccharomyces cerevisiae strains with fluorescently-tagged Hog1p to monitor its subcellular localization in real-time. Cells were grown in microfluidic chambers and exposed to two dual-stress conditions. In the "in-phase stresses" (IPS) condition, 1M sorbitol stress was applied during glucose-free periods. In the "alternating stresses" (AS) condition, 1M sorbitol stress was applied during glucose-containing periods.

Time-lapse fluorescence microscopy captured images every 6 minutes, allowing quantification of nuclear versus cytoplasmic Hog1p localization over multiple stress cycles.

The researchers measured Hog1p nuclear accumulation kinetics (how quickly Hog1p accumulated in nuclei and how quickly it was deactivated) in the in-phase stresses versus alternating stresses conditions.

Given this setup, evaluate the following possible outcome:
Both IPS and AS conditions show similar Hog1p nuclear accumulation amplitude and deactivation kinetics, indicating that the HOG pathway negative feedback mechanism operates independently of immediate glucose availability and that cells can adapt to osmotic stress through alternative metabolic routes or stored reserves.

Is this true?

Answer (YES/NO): NO